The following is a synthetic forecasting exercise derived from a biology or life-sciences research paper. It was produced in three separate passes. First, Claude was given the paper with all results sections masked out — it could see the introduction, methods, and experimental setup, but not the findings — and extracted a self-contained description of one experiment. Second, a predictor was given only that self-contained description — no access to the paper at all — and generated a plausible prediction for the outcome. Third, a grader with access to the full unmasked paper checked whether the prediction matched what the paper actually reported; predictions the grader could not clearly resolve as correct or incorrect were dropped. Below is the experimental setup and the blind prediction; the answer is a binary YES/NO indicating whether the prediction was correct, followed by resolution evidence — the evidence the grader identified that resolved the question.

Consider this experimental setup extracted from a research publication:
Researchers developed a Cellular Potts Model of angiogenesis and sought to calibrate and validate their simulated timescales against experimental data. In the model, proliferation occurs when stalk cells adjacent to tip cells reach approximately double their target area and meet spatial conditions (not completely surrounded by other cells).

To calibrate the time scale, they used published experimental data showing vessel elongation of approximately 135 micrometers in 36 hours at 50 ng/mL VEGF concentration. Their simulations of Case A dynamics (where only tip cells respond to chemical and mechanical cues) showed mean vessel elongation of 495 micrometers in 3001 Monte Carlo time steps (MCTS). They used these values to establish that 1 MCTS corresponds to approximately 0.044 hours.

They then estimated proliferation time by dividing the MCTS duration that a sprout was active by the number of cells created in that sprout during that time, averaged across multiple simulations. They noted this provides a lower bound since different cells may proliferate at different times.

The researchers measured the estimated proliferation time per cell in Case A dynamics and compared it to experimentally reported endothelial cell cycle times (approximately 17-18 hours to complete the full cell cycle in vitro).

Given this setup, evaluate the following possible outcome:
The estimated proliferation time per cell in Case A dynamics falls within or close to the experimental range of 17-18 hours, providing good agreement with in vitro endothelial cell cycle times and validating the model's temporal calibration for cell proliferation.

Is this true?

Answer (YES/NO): NO